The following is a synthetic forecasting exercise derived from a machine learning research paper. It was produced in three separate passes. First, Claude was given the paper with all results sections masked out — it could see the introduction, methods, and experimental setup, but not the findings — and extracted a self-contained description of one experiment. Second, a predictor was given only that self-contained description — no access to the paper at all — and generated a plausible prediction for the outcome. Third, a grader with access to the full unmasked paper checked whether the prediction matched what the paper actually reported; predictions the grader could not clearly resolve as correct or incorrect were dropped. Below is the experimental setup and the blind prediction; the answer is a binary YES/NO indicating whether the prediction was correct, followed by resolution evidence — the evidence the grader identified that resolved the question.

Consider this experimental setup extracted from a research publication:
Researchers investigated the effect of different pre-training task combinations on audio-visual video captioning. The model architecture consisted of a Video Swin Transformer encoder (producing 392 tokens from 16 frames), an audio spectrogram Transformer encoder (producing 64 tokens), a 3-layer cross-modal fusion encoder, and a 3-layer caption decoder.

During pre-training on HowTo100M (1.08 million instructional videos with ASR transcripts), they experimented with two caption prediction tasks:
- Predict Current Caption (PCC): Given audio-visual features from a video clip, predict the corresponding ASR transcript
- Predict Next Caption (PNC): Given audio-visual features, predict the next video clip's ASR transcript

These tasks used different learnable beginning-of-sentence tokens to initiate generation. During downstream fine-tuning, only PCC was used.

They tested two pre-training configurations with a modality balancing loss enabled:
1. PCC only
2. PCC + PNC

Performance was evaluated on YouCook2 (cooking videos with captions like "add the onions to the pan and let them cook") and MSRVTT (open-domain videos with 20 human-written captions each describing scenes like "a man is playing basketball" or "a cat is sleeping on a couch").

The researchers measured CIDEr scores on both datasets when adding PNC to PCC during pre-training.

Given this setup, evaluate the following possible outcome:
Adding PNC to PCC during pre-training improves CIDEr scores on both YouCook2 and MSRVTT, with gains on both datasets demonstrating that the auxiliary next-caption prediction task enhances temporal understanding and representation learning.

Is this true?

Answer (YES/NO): YES